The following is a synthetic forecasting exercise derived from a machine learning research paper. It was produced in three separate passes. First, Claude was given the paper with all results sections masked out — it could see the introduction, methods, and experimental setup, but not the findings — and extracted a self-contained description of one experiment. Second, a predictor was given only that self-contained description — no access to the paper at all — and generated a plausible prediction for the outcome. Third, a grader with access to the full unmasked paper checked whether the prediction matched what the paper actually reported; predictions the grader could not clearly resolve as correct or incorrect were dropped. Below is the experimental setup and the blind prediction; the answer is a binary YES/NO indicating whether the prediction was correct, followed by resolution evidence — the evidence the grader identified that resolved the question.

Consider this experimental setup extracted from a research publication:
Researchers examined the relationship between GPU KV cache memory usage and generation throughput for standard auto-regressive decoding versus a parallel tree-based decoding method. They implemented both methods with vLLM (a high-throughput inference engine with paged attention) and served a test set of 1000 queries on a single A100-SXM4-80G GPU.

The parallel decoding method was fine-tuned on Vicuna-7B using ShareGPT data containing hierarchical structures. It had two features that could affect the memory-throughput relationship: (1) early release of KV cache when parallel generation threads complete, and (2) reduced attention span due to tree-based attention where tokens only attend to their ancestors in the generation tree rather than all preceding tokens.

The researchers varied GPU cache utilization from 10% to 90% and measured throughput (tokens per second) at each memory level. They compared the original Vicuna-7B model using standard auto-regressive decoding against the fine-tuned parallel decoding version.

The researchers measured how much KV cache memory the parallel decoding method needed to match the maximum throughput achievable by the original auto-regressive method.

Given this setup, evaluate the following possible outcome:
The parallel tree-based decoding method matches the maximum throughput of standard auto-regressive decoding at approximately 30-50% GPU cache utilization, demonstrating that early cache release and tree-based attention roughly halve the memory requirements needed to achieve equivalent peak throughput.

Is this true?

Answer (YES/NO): NO